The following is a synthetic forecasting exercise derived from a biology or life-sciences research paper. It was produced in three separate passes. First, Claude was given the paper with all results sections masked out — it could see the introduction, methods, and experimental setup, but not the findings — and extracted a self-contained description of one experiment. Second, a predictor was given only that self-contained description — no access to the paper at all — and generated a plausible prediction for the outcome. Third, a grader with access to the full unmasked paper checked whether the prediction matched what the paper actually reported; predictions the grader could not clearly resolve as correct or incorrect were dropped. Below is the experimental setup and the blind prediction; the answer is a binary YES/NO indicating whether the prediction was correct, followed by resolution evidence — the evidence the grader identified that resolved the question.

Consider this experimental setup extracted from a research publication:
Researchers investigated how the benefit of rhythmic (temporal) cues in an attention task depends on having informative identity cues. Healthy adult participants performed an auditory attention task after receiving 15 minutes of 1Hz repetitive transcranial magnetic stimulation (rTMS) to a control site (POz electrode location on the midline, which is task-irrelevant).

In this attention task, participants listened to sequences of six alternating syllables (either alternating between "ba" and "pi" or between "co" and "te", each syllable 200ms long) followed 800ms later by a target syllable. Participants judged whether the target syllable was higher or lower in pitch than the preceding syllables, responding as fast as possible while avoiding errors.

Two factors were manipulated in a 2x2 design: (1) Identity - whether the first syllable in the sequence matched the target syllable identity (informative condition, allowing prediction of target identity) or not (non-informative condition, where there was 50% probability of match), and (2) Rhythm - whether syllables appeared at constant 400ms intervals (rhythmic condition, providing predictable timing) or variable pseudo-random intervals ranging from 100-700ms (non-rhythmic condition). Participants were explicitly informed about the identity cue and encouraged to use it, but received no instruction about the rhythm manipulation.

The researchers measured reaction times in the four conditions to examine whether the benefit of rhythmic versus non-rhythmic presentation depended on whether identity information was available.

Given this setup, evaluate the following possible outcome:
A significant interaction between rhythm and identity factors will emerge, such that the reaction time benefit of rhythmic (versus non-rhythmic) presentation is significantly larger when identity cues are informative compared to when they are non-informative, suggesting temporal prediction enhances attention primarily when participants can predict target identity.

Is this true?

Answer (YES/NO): YES